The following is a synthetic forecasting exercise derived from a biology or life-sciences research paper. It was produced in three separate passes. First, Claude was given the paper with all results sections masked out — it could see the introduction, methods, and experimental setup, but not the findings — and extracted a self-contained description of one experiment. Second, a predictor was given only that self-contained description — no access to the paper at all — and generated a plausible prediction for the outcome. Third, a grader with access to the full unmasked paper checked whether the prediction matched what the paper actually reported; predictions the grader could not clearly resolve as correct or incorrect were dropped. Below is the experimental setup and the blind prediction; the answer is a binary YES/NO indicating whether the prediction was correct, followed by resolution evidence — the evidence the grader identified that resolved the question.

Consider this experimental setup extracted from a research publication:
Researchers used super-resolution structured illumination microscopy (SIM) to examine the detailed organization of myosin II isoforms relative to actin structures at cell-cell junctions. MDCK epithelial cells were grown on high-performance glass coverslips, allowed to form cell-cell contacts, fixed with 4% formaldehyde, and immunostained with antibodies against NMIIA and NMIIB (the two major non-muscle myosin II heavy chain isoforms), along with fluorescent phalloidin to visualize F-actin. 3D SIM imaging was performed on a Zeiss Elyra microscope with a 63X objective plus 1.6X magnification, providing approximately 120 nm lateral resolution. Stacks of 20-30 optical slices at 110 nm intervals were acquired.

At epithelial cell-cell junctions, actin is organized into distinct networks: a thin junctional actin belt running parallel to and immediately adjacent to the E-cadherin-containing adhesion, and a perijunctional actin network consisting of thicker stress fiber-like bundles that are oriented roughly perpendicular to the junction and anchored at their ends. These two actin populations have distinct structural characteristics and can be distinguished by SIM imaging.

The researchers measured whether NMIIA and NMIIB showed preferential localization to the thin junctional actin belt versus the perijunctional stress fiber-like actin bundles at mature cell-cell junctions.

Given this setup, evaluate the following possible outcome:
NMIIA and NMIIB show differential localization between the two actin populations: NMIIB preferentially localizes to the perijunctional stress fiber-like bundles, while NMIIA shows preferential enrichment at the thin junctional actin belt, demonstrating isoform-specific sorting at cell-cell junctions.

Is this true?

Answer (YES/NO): NO